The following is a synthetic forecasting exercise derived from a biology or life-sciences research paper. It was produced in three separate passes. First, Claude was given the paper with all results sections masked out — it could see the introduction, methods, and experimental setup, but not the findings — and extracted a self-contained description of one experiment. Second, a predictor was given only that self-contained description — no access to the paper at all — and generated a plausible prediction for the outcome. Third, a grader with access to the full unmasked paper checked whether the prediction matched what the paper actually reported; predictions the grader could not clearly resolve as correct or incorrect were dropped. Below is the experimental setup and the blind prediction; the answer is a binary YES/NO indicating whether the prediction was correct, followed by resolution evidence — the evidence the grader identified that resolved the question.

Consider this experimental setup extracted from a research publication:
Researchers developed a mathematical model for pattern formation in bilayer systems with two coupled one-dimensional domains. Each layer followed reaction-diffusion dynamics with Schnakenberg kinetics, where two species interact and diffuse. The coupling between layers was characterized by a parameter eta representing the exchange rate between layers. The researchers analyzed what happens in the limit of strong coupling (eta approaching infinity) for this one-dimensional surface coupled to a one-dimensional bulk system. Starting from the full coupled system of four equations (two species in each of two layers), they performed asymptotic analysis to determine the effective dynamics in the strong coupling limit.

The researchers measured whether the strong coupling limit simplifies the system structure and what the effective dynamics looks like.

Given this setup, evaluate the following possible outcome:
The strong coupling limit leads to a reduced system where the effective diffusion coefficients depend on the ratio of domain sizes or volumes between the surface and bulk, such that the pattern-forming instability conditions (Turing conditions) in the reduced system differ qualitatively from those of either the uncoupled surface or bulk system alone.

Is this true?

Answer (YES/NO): NO